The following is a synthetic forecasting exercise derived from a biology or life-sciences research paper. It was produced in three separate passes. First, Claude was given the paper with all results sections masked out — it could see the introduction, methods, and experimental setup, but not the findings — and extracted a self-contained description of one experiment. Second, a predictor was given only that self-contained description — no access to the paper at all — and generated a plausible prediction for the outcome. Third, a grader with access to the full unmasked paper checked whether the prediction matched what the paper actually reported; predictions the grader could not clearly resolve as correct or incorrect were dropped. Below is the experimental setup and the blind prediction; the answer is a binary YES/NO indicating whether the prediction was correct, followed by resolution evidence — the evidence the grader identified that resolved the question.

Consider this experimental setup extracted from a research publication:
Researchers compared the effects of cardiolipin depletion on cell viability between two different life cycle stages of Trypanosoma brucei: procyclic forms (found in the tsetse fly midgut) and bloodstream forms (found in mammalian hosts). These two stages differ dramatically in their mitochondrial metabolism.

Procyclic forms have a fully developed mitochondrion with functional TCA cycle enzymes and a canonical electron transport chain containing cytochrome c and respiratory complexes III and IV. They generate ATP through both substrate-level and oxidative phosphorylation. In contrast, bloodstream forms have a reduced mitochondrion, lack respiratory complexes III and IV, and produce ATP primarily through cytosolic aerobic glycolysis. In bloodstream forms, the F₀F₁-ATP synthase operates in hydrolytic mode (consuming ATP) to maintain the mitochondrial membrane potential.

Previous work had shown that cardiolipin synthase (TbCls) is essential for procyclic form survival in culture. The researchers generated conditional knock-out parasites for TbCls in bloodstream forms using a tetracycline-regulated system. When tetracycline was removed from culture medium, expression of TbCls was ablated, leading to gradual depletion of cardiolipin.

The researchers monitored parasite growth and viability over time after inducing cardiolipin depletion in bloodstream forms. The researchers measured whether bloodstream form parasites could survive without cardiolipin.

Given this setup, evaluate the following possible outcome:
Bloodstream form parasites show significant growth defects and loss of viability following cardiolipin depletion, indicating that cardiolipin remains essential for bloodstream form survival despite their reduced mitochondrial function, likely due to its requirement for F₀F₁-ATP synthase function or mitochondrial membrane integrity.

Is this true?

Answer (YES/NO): YES